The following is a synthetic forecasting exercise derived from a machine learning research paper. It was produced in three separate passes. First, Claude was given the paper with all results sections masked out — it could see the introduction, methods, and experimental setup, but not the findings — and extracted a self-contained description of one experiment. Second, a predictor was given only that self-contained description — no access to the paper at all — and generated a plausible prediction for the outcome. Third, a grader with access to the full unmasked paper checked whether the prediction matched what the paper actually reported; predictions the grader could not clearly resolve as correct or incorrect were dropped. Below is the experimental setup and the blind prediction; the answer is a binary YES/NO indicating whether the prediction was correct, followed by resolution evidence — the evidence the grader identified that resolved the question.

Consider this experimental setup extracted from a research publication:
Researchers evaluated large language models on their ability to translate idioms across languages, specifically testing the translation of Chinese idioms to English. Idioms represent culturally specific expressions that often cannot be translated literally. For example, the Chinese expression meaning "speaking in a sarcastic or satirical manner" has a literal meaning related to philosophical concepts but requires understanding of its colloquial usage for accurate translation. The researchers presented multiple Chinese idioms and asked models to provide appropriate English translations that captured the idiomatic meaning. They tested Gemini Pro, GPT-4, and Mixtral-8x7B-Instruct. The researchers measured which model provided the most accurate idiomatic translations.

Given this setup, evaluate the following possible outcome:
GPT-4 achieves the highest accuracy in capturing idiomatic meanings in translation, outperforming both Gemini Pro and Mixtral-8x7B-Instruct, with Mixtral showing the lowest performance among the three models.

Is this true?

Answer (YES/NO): NO